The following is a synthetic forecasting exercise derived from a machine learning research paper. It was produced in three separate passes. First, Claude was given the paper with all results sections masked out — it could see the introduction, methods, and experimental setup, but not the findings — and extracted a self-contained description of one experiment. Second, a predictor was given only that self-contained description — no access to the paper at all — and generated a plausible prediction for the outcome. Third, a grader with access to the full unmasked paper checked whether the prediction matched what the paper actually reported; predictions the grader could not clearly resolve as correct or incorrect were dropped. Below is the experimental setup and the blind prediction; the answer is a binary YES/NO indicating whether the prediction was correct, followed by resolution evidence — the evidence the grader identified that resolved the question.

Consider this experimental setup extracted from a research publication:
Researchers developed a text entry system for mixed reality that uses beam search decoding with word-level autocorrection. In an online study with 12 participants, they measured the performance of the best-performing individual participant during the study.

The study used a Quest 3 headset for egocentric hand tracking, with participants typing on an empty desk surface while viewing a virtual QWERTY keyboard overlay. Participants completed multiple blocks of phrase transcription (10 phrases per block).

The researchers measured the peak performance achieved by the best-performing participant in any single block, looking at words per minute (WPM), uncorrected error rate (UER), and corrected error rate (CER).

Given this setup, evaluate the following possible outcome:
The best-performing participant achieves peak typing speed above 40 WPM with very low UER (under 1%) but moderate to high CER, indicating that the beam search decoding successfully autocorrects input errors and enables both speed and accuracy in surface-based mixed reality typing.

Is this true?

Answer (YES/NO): NO